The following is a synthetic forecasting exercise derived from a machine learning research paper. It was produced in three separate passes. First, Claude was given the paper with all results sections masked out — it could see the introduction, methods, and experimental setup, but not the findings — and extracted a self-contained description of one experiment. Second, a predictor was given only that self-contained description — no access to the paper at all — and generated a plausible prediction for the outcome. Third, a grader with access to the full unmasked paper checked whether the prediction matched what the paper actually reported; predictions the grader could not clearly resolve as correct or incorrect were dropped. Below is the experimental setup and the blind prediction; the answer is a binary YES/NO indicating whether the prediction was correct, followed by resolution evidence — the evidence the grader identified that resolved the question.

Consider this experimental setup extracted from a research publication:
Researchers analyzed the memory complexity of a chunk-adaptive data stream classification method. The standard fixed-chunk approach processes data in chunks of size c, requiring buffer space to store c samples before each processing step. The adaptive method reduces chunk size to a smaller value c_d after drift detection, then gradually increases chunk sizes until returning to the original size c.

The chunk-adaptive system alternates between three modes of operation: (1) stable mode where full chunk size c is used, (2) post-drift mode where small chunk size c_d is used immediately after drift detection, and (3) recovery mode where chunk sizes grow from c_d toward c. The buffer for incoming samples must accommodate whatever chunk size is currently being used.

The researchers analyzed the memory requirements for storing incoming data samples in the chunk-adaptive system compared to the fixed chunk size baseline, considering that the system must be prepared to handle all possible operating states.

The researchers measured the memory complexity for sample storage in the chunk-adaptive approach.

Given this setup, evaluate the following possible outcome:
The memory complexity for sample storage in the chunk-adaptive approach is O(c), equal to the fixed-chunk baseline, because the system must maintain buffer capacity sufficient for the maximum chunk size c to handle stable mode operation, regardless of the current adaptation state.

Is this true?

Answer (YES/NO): YES